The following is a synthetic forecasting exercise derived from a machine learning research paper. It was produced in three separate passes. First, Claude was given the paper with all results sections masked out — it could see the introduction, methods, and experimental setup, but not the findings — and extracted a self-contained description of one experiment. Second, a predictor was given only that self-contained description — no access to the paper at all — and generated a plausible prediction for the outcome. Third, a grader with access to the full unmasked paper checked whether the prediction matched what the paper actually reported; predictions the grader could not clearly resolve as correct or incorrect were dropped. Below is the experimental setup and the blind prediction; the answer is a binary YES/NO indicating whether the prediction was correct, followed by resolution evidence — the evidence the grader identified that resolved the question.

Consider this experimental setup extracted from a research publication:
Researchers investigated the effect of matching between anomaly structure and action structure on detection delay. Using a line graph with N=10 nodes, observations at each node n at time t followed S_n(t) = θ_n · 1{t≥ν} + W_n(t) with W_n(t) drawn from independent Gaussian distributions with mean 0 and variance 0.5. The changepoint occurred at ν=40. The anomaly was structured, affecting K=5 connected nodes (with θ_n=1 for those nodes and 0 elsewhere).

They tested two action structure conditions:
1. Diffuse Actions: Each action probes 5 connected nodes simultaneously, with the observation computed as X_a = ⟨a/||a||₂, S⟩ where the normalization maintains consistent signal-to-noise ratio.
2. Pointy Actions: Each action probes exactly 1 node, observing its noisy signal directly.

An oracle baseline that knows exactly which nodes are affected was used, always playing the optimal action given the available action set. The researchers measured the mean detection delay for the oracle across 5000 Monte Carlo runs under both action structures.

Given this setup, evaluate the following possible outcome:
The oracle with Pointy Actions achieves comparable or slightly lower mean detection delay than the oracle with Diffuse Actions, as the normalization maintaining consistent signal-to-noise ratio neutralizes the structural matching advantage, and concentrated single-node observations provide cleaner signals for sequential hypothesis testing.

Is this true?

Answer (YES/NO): NO